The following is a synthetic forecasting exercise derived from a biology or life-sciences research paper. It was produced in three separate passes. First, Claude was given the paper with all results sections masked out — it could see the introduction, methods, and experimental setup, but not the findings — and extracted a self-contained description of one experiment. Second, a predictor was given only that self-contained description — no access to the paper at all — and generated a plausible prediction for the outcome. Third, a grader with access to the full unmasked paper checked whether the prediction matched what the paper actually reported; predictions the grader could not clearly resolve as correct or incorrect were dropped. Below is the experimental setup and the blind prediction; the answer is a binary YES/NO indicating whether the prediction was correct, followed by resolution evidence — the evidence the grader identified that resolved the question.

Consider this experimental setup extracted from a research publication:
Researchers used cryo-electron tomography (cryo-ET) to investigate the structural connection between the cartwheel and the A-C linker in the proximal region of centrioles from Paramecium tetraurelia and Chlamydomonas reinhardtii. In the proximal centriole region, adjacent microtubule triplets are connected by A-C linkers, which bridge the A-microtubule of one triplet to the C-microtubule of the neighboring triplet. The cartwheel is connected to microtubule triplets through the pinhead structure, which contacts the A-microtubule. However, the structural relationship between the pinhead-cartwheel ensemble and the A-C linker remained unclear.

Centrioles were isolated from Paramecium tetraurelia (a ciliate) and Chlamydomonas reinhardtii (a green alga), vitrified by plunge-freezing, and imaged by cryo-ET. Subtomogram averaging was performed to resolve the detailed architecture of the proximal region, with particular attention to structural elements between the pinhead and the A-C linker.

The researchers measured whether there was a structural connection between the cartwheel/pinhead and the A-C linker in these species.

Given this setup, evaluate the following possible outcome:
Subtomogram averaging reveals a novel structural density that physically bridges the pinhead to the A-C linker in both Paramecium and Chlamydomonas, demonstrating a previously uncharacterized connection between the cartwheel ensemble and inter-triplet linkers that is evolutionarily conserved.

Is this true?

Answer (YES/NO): YES